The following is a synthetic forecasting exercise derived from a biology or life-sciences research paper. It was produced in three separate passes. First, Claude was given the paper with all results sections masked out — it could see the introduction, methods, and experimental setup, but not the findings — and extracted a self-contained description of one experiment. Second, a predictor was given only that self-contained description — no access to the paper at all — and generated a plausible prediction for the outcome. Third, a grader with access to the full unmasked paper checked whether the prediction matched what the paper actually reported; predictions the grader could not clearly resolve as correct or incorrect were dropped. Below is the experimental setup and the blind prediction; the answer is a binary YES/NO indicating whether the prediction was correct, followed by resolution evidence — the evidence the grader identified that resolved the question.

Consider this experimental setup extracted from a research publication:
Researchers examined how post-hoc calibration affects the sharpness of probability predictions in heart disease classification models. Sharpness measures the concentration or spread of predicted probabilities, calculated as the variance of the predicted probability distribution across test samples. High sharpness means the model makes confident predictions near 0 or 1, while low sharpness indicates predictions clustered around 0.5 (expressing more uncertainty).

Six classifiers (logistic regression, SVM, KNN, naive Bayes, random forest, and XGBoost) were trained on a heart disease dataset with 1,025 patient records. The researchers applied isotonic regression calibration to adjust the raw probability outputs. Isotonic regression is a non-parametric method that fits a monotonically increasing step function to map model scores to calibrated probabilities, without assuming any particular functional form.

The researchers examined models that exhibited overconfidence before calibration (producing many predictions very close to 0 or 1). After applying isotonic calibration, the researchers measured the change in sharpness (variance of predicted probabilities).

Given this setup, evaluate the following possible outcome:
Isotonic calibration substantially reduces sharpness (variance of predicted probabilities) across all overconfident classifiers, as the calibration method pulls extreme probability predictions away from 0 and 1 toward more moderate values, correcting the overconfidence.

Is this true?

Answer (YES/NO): NO